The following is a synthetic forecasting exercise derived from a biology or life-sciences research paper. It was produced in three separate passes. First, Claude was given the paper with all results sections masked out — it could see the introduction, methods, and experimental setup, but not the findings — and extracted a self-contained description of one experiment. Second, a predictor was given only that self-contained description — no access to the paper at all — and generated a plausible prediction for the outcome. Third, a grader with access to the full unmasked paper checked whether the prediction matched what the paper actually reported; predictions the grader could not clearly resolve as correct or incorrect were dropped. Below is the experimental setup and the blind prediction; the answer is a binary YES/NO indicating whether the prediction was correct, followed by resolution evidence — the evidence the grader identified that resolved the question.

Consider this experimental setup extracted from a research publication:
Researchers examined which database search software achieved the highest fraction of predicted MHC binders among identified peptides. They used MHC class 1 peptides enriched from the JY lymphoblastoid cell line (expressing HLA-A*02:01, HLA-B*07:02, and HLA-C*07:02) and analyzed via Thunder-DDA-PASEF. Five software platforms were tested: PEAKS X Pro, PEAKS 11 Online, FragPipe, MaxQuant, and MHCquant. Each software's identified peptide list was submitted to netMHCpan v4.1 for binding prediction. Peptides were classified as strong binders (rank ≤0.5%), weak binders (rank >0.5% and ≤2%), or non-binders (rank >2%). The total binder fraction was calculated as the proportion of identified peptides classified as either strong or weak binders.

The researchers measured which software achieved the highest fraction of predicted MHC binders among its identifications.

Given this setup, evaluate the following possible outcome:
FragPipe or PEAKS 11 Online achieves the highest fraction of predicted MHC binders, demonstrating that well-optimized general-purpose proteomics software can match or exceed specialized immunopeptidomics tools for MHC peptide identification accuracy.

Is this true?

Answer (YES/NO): NO